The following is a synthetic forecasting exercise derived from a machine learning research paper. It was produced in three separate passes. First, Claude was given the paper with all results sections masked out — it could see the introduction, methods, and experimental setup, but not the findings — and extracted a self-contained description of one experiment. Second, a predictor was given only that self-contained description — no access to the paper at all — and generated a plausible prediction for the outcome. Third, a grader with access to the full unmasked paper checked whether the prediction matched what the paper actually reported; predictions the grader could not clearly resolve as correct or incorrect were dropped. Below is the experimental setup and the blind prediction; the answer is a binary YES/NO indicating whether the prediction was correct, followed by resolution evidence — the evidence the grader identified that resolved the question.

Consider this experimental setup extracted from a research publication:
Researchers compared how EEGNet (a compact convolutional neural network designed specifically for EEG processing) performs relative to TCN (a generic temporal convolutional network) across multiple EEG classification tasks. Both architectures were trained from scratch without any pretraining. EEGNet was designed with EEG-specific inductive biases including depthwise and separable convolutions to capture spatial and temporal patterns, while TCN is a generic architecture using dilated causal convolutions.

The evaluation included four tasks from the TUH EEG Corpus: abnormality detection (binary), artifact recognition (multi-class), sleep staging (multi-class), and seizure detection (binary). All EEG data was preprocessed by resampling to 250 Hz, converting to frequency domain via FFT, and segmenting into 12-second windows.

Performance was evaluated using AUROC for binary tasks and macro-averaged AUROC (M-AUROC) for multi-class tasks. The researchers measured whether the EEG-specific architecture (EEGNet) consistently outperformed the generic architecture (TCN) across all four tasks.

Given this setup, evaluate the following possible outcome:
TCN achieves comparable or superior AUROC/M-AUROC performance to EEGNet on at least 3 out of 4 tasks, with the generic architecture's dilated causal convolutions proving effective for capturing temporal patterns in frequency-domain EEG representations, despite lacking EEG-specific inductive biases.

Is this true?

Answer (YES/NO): NO